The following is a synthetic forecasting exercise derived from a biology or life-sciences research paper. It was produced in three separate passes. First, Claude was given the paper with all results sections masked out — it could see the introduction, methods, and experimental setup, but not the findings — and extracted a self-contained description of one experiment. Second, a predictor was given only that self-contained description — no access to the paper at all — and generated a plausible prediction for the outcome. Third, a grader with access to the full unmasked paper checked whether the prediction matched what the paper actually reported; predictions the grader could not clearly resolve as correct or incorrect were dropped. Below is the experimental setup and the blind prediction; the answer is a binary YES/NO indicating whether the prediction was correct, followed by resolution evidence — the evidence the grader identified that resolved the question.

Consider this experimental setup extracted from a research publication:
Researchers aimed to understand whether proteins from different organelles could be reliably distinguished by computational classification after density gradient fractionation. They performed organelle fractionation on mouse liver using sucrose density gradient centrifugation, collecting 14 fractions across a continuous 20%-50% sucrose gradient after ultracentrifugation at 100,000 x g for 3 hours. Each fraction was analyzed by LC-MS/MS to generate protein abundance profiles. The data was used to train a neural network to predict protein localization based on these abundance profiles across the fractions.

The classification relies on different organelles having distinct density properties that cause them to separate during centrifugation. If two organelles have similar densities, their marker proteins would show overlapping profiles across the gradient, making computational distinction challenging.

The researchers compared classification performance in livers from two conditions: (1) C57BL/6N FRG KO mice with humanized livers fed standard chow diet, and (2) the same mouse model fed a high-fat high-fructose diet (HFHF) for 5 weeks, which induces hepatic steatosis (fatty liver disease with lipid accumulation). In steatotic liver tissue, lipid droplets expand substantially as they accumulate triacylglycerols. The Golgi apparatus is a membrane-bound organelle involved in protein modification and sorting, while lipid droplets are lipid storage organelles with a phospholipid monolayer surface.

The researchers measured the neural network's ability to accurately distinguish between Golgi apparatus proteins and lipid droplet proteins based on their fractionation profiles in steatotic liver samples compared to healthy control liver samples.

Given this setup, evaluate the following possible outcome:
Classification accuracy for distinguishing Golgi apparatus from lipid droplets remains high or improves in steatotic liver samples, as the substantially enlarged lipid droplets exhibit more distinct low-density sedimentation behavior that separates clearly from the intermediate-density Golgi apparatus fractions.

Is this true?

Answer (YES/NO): NO